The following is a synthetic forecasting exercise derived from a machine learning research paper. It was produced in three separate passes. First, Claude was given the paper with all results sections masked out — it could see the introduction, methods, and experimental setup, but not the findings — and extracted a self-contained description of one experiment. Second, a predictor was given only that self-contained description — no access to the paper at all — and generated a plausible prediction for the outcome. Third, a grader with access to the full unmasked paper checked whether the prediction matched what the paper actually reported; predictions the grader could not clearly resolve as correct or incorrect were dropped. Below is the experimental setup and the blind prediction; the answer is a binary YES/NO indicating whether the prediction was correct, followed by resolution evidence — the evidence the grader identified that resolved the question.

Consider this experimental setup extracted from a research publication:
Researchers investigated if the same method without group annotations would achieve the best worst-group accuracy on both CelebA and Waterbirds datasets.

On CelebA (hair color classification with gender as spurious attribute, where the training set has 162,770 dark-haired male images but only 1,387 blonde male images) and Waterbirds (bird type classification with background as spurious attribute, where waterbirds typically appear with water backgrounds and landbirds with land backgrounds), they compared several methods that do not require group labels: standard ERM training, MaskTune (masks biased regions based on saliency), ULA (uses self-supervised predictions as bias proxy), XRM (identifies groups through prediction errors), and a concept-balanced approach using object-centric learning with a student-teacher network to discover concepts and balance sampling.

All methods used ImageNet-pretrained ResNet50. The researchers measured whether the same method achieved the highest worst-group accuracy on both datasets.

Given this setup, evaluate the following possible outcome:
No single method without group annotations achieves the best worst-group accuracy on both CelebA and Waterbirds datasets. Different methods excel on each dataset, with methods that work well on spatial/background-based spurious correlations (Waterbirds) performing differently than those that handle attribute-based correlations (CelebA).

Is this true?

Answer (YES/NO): YES